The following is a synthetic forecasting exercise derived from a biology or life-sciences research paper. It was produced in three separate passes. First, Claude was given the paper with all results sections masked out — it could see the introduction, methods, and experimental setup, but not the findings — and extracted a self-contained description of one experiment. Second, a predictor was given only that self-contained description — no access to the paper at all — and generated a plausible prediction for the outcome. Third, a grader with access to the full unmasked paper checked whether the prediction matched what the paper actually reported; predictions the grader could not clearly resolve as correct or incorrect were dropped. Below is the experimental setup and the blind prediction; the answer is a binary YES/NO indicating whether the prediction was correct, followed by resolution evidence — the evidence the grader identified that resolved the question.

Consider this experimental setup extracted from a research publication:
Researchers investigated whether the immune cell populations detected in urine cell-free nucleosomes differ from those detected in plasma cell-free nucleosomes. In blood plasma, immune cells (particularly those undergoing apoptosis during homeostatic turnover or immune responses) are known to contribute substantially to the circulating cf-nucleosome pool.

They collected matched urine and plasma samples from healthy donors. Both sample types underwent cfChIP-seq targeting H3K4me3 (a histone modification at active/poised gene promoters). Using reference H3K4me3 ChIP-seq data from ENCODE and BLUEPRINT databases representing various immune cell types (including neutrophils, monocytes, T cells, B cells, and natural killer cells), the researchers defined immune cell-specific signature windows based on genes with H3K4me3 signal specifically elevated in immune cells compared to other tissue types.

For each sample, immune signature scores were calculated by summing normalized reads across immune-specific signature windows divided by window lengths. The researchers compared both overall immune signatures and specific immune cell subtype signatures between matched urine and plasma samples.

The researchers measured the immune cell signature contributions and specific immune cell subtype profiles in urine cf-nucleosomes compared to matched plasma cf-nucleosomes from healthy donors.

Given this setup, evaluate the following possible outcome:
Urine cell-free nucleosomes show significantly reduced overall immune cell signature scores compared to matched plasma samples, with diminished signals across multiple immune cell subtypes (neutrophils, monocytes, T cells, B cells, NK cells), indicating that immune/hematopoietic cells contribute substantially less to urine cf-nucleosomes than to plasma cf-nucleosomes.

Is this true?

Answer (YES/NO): NO